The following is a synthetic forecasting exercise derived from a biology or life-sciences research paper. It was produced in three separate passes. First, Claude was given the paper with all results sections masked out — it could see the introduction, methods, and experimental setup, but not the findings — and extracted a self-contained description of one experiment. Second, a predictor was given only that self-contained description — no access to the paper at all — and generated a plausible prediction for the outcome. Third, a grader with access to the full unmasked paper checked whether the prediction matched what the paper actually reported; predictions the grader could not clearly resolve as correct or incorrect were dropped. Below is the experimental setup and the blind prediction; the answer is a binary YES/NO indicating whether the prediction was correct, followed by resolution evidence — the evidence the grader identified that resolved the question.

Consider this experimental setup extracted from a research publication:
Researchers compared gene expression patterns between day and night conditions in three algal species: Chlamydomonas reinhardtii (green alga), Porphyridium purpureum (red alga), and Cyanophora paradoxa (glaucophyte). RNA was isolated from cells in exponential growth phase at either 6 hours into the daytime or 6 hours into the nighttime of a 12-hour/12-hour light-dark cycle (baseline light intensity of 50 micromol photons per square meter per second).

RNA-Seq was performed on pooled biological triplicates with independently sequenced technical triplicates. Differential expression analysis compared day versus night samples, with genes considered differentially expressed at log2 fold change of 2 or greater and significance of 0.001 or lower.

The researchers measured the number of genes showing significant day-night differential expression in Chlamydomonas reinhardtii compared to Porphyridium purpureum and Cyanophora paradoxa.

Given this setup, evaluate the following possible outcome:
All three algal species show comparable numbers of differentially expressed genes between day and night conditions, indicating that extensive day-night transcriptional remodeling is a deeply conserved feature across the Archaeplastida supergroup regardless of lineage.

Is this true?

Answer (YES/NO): NO